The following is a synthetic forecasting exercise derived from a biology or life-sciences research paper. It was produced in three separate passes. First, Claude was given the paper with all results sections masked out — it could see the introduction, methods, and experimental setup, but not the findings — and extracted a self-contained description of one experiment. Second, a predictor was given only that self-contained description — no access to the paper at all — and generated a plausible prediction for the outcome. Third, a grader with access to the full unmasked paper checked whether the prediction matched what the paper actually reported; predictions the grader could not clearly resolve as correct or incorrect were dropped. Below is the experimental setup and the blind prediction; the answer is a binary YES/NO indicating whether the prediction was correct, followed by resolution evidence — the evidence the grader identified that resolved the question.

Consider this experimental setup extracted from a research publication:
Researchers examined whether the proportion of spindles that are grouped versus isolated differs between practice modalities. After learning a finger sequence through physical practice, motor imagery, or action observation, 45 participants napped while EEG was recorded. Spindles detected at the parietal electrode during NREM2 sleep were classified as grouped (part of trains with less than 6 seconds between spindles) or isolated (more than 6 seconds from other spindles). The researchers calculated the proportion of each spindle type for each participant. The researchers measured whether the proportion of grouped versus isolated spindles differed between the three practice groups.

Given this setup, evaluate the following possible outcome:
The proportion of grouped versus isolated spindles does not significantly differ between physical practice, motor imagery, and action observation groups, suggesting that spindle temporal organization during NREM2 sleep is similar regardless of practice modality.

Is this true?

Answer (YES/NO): YES